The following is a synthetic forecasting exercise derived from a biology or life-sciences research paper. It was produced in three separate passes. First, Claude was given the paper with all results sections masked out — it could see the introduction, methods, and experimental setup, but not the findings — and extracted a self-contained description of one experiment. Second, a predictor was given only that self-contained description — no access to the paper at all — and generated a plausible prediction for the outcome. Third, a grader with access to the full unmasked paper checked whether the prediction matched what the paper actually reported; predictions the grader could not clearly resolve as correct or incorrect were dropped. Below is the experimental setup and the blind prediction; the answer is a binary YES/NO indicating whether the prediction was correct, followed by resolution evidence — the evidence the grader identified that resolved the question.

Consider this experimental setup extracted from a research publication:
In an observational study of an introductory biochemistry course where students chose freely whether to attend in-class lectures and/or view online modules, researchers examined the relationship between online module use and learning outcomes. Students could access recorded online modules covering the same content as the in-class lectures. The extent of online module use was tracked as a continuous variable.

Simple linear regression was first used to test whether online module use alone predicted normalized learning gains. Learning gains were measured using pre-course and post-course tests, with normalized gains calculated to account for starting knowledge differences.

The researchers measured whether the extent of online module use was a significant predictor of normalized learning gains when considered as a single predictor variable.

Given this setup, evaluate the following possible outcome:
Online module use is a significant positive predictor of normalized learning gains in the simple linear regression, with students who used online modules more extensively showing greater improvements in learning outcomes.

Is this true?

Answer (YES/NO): NO